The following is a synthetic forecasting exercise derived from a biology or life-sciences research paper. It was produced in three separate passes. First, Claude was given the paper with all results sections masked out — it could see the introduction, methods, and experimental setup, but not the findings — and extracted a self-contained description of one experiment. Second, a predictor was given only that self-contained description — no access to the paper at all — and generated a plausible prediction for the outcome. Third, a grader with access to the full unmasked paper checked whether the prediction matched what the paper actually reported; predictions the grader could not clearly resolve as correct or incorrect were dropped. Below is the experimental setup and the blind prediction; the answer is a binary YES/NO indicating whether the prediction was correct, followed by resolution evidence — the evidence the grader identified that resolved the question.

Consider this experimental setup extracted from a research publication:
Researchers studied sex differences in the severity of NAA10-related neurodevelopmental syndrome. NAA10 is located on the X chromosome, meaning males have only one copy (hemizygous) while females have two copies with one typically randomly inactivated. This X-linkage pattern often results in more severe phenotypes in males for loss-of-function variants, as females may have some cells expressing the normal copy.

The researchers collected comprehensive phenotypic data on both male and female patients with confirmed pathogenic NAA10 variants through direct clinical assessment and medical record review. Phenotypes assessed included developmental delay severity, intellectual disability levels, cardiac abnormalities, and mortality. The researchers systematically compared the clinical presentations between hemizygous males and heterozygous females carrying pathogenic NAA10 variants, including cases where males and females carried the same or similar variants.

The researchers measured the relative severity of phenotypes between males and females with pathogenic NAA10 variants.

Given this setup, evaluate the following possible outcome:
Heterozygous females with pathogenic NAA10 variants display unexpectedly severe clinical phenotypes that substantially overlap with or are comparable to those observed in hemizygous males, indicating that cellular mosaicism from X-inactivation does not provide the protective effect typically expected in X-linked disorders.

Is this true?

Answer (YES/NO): NO